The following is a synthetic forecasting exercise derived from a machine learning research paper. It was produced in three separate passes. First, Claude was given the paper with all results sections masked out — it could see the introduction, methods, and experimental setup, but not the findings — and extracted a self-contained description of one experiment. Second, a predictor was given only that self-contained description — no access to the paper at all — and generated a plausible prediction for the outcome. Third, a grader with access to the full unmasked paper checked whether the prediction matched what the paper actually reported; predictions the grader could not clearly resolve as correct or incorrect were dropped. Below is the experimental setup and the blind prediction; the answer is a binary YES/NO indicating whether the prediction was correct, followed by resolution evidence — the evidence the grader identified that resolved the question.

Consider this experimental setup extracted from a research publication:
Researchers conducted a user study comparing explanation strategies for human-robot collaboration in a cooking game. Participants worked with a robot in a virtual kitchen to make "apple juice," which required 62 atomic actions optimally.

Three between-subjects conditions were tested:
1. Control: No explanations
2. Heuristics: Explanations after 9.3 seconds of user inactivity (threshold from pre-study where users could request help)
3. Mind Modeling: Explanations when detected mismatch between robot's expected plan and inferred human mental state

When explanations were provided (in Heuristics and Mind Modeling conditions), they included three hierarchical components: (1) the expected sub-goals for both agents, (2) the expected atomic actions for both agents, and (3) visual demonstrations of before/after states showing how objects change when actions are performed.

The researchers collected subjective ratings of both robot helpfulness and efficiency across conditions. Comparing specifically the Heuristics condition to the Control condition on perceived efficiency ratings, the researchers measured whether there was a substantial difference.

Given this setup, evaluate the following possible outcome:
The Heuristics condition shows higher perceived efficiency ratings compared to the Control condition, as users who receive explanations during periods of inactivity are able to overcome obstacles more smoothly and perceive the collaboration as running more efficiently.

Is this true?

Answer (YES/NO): NO